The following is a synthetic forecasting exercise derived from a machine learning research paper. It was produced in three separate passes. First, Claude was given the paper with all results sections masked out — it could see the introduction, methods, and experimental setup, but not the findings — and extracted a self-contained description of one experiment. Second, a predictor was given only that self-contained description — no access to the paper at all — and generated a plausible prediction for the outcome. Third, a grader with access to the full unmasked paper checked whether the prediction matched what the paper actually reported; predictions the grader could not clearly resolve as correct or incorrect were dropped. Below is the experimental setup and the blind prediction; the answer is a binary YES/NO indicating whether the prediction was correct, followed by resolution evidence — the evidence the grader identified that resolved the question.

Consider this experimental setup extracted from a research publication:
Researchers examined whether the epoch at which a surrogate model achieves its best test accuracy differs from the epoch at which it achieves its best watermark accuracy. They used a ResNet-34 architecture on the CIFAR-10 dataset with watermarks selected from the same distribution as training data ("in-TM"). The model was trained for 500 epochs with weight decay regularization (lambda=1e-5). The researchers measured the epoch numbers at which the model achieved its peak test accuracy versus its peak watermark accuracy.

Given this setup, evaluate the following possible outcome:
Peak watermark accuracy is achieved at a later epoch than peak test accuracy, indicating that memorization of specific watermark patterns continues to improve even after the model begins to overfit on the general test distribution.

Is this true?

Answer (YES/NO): NO